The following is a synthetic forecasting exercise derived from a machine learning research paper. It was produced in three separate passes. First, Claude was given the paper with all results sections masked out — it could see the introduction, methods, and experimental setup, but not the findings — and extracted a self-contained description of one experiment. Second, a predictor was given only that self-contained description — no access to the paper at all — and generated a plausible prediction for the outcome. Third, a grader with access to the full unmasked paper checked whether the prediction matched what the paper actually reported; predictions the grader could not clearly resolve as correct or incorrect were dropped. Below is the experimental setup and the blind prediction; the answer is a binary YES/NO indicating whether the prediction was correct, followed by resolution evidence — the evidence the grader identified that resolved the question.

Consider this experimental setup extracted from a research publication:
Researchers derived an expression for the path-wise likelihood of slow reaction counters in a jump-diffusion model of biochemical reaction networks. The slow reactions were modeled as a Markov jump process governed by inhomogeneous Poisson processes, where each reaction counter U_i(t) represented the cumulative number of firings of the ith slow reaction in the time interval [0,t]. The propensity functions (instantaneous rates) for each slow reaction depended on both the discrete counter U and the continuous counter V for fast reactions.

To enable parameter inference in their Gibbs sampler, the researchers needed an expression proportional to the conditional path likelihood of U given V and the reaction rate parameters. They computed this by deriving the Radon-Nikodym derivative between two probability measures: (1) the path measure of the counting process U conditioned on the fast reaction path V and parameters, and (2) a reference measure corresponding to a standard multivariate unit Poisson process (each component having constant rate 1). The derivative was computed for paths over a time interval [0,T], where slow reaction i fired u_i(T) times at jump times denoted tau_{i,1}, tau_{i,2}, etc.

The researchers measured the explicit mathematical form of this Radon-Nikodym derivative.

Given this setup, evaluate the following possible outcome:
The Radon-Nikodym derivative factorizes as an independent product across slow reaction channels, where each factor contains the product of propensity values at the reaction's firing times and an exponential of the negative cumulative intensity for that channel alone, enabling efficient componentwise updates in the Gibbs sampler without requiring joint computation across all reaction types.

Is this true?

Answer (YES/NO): NO